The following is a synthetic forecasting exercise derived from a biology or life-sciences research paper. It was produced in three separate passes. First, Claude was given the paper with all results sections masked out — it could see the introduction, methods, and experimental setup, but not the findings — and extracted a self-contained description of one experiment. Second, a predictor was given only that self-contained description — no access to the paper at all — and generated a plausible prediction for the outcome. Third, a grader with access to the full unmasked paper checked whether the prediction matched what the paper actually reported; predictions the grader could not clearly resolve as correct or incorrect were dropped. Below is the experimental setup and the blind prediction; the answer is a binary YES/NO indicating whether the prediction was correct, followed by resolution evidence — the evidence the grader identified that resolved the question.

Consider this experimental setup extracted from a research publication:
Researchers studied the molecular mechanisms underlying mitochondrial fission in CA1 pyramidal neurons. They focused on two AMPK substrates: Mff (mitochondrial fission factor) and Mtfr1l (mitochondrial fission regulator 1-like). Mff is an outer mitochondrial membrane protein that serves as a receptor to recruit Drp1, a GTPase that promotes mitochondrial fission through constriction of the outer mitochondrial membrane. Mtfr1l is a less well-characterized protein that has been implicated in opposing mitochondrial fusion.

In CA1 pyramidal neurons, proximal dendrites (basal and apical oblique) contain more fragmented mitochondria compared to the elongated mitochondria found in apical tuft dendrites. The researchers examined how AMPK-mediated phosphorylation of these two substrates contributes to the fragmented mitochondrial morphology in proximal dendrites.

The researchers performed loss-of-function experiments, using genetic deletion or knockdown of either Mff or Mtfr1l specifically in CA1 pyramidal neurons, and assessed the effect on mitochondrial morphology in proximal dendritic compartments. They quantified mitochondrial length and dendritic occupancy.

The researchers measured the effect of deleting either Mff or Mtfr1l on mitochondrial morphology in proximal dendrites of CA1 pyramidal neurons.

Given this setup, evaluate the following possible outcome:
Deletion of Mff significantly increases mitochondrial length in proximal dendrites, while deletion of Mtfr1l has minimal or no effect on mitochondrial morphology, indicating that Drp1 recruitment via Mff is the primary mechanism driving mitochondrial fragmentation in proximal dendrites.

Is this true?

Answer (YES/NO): NO